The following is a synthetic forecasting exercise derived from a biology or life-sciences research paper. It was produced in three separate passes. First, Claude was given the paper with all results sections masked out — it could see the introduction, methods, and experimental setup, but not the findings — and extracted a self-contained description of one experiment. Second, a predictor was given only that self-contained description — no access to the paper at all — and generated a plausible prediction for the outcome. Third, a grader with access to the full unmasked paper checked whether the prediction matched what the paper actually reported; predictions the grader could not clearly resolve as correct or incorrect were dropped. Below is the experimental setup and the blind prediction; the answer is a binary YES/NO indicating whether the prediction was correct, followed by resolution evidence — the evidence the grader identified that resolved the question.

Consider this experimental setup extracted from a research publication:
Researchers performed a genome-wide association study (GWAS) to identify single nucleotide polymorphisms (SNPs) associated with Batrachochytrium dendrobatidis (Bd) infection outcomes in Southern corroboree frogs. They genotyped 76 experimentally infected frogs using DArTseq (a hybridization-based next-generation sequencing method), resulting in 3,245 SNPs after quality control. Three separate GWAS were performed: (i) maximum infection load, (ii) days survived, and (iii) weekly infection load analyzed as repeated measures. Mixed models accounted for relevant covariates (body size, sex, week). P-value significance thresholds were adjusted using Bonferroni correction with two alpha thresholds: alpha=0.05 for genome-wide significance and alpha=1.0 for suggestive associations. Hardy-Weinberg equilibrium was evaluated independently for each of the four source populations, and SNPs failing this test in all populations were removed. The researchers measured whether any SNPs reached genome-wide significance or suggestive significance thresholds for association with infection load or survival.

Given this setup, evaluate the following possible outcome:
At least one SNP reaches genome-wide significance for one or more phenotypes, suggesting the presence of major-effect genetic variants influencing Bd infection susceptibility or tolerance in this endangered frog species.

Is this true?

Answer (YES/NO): NO